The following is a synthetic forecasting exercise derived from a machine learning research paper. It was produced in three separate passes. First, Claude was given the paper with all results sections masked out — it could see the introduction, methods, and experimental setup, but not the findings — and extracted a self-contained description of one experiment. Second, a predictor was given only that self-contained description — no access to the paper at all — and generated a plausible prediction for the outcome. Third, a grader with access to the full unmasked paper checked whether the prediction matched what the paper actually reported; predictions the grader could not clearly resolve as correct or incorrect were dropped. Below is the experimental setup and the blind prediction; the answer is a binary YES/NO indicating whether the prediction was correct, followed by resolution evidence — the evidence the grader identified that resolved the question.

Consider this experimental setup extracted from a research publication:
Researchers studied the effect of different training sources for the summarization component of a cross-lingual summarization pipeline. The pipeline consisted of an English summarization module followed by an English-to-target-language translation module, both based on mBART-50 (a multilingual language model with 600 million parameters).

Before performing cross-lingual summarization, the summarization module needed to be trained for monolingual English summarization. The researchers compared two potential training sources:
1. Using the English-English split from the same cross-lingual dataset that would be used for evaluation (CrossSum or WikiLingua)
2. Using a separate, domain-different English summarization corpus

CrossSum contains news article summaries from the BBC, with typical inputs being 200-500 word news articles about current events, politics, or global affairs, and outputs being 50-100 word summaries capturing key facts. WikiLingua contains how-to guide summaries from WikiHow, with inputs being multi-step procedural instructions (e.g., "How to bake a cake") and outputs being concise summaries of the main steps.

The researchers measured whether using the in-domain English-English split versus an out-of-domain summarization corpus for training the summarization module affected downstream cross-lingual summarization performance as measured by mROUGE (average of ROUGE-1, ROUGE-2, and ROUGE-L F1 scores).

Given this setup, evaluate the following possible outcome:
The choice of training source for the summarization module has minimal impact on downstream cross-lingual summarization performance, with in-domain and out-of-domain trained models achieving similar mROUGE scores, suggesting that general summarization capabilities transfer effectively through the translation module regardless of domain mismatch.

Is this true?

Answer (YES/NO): YES